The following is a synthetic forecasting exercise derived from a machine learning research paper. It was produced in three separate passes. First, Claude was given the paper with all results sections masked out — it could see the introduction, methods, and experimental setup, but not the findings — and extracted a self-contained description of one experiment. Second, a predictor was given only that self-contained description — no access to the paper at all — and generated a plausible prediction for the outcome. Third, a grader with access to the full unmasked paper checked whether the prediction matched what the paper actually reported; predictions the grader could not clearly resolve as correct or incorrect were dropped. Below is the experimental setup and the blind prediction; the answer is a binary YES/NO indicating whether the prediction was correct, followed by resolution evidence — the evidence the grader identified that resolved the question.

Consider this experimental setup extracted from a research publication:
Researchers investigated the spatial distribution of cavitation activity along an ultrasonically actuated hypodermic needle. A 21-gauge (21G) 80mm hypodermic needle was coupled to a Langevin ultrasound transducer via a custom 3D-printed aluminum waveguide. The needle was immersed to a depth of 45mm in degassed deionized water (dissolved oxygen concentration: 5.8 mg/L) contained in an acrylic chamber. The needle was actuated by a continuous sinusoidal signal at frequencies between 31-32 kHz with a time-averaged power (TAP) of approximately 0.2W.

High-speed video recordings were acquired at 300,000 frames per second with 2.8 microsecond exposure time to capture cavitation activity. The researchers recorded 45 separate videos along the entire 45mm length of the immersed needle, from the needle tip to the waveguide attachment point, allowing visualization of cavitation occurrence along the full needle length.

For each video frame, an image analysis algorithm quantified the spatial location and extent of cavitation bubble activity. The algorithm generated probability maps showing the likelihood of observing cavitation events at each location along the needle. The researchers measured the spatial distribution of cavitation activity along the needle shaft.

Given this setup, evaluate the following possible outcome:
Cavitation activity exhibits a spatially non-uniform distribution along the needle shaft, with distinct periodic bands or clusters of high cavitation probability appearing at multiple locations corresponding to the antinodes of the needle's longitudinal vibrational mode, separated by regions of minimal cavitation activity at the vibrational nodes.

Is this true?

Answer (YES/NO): NO